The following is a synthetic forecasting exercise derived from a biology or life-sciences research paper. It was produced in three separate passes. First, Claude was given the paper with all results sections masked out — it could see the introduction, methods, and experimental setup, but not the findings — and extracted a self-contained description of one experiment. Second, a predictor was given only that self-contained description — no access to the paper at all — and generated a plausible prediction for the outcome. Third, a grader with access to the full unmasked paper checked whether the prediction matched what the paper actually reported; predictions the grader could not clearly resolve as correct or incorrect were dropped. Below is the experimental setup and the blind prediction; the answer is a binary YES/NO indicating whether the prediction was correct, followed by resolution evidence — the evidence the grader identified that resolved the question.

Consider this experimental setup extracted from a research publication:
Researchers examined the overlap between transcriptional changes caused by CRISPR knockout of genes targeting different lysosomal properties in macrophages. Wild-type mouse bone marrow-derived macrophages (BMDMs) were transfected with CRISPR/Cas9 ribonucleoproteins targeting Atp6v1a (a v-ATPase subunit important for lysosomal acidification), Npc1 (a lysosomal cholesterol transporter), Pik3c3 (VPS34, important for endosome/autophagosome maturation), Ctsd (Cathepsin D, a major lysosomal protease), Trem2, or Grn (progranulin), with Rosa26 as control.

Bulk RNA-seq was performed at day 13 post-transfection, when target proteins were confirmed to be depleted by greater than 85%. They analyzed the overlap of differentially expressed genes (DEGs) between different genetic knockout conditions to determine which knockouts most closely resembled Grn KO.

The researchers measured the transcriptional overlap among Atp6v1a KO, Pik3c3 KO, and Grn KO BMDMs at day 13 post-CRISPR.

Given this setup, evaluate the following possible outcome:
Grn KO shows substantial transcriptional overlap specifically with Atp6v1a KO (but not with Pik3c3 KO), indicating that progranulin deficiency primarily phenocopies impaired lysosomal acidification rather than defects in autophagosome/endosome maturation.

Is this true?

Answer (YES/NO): NO